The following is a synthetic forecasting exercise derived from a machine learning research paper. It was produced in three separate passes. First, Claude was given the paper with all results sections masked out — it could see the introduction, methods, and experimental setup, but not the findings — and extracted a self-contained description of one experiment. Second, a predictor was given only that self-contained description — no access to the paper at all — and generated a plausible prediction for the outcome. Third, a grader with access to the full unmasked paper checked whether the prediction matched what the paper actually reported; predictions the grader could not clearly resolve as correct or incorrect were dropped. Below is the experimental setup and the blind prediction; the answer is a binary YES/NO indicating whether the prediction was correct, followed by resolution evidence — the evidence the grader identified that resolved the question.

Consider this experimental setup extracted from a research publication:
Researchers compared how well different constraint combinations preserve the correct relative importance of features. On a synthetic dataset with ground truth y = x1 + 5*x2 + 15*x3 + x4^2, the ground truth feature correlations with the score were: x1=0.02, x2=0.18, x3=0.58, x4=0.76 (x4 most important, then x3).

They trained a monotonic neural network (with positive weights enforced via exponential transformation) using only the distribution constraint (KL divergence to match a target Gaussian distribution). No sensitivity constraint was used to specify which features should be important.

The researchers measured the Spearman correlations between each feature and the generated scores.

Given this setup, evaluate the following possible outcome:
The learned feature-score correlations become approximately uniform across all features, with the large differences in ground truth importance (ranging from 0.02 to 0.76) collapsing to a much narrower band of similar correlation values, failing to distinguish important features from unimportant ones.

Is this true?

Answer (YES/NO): NO